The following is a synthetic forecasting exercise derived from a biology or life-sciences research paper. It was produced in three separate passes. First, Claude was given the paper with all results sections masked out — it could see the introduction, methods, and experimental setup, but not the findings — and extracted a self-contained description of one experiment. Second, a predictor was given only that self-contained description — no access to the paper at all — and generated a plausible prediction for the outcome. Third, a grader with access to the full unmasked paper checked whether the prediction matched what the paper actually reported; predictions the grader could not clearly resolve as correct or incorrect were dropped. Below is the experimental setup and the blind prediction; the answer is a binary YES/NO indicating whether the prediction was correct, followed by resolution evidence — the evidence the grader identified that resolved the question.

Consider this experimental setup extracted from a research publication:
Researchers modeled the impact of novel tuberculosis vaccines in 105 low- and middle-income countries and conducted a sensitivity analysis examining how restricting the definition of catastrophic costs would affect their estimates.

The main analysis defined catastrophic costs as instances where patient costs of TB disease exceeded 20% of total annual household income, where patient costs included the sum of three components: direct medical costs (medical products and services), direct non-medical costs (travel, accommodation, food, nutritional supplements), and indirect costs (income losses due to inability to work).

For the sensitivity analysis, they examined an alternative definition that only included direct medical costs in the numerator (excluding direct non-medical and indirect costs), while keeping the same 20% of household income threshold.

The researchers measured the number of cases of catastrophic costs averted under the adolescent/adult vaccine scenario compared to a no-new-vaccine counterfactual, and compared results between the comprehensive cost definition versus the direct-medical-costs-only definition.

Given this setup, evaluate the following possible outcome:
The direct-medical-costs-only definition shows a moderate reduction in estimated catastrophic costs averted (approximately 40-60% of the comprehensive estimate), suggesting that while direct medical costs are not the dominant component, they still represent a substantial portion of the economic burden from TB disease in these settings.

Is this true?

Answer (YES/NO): NO